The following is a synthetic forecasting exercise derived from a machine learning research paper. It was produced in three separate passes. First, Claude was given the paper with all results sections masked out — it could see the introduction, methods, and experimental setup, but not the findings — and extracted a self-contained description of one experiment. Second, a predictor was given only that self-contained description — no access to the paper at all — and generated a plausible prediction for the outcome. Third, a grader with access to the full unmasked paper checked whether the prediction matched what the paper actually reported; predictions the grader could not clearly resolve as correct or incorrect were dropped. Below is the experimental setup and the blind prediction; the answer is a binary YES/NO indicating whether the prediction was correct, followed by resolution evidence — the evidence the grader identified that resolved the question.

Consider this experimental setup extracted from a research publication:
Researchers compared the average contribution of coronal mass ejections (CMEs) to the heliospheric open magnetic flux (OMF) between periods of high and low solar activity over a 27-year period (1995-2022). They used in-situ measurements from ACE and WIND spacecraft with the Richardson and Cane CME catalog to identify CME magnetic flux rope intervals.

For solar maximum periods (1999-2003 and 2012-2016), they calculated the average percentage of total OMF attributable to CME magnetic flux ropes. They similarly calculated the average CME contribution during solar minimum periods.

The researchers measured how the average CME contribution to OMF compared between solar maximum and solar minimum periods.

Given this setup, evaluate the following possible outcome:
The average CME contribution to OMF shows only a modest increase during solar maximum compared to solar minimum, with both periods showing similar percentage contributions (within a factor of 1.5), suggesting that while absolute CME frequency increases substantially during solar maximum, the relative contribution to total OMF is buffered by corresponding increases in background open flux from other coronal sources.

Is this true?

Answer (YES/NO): NO